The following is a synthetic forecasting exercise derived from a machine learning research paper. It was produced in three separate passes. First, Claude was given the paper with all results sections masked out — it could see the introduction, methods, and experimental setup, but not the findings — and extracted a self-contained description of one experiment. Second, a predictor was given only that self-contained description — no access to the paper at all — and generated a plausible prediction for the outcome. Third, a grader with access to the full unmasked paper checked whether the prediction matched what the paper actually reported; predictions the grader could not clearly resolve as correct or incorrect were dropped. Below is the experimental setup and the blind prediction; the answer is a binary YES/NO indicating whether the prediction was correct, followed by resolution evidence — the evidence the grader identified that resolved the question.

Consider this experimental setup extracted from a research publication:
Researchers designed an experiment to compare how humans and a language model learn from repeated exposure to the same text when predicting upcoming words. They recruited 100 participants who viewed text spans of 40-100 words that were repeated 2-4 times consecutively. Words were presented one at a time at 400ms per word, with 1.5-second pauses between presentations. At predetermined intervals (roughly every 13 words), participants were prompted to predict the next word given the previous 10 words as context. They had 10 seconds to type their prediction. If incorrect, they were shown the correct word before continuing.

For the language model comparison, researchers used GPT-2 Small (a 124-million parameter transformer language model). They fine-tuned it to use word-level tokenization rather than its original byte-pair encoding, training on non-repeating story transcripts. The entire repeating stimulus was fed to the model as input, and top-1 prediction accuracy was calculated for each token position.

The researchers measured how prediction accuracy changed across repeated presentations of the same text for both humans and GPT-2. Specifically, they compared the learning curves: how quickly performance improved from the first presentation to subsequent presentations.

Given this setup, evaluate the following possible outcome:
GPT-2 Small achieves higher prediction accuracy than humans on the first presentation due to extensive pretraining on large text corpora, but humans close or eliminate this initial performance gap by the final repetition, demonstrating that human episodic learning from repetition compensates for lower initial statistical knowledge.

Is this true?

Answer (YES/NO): NO